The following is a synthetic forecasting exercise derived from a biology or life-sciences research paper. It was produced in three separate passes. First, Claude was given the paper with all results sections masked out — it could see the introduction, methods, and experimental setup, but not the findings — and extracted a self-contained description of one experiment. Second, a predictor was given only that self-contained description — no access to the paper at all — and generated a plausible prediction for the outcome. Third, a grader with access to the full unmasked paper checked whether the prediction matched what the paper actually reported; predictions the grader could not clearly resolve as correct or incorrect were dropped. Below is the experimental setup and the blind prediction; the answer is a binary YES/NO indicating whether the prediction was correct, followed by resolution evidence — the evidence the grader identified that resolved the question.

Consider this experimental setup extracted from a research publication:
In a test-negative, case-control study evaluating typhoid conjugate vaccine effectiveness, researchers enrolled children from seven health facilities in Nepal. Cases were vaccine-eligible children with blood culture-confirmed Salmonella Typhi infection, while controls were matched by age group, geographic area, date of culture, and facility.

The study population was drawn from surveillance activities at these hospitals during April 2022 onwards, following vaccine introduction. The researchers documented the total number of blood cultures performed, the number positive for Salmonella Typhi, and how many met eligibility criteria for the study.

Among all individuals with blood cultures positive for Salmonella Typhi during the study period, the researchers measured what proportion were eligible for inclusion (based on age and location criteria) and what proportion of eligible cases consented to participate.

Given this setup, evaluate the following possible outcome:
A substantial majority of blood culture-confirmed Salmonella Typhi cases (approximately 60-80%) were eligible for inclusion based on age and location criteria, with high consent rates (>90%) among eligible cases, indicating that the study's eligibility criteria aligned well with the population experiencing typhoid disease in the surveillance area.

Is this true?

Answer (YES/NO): NO